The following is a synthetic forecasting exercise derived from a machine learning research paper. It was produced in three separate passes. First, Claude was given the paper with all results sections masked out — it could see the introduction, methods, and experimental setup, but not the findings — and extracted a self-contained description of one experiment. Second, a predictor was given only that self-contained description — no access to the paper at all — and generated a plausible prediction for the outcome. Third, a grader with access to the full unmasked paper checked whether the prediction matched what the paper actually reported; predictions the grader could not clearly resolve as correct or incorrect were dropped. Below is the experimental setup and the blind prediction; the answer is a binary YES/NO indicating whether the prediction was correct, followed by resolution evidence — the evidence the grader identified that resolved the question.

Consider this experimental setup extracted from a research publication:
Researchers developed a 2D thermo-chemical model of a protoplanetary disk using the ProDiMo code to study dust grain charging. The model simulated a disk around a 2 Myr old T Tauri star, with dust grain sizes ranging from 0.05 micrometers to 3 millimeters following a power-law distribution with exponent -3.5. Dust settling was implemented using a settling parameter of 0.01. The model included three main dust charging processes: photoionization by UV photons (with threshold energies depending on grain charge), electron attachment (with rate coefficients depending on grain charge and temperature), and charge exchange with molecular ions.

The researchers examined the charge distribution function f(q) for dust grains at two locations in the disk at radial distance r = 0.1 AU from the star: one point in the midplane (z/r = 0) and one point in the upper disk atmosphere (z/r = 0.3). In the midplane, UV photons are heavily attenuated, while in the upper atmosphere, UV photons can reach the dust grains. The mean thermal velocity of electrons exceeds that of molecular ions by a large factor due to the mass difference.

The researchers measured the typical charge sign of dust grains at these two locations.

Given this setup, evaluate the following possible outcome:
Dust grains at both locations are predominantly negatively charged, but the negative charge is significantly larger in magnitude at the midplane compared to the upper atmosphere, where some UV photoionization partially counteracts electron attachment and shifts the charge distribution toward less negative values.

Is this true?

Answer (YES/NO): NO